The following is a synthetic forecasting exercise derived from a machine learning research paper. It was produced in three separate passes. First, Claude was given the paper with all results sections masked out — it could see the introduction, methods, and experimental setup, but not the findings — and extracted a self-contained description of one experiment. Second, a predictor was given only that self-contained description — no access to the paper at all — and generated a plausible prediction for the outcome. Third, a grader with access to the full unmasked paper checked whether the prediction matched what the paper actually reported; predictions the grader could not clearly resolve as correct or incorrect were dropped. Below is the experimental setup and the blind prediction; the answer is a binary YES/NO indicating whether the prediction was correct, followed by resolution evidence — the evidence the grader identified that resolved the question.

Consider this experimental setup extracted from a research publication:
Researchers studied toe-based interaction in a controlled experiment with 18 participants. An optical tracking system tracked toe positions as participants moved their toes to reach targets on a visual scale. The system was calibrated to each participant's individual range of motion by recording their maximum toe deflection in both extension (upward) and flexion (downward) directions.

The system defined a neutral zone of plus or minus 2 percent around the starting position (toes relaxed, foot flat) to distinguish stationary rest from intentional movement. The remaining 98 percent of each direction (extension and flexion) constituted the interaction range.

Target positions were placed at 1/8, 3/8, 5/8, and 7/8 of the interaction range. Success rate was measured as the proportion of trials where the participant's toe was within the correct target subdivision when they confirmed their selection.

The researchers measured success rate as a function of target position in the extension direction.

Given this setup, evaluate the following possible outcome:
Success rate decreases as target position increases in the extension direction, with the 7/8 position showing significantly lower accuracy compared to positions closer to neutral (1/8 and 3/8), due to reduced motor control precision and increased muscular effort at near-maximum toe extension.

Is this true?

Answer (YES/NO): NO